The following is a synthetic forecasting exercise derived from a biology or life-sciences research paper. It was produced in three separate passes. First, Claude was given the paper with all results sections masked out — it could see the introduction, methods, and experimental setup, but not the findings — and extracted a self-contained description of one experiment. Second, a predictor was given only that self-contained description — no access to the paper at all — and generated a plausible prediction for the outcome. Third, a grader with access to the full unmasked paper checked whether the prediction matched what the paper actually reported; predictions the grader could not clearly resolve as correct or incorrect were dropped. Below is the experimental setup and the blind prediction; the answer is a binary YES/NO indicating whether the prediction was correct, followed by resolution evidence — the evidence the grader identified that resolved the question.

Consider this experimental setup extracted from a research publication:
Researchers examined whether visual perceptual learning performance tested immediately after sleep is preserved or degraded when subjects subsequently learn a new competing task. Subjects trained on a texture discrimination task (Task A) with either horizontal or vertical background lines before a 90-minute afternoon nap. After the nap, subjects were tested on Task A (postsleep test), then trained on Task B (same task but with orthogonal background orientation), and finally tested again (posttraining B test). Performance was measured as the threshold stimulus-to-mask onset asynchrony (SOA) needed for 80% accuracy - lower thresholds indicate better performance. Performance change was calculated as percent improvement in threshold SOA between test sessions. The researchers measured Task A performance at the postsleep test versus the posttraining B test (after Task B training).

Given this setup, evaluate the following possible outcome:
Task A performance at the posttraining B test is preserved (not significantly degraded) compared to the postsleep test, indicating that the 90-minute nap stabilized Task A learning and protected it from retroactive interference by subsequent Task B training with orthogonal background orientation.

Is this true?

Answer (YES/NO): NO